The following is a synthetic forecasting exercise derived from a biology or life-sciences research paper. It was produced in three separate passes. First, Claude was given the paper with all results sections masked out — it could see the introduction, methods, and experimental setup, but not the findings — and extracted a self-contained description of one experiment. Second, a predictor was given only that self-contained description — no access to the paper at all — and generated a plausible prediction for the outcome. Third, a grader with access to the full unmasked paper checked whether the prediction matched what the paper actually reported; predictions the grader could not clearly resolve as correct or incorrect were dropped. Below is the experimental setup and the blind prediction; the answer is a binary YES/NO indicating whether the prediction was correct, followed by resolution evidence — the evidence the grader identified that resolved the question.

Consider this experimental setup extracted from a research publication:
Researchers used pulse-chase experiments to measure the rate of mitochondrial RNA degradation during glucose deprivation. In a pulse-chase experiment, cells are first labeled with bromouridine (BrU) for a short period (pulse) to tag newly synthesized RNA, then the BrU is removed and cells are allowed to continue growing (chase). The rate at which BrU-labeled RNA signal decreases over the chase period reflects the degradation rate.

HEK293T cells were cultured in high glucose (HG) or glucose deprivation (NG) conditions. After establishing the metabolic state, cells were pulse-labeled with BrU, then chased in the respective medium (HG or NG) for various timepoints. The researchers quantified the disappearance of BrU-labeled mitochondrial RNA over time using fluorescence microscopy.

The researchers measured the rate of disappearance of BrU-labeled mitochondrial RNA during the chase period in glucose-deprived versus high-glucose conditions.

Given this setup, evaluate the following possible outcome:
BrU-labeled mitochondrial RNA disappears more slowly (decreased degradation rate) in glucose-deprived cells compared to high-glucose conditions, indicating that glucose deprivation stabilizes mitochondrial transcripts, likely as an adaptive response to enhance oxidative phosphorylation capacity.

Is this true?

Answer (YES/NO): YES